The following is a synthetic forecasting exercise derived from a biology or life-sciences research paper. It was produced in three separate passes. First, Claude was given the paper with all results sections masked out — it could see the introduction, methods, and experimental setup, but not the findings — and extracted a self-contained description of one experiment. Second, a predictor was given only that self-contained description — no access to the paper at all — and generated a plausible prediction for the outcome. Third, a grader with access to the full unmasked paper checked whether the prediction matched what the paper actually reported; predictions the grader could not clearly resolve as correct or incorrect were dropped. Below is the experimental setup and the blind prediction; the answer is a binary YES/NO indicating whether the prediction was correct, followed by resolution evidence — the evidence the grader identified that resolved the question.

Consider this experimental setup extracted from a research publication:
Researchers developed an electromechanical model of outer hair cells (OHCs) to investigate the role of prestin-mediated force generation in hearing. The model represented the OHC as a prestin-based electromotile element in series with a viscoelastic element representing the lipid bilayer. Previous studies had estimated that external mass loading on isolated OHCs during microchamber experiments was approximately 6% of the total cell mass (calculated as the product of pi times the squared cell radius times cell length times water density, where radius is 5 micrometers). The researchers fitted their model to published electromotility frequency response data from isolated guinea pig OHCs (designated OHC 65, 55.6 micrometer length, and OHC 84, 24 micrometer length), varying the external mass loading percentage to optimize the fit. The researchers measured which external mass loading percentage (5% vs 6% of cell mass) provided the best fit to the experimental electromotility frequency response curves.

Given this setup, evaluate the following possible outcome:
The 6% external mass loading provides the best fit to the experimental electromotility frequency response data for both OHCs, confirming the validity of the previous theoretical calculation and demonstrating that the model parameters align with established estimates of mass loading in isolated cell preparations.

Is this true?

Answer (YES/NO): NO